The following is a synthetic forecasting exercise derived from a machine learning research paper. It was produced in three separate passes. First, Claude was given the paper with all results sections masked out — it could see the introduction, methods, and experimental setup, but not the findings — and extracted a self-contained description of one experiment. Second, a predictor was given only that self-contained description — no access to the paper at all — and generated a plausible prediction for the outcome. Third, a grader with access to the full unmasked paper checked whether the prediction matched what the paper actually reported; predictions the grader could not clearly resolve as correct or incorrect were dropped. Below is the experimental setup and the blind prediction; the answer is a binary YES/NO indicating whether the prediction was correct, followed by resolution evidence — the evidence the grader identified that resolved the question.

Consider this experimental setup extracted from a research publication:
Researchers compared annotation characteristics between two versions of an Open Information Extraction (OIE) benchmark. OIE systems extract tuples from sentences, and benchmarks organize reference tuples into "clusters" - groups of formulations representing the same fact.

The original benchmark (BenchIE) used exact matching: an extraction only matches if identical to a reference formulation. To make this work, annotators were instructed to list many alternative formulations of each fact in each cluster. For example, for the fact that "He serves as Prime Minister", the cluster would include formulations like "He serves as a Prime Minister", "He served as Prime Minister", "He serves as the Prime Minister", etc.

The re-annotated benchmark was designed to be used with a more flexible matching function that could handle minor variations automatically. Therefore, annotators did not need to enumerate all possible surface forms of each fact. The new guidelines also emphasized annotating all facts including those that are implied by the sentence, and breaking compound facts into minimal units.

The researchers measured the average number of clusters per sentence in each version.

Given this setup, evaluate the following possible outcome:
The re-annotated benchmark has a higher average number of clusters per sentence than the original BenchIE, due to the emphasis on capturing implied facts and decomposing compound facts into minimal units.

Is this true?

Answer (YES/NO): YES